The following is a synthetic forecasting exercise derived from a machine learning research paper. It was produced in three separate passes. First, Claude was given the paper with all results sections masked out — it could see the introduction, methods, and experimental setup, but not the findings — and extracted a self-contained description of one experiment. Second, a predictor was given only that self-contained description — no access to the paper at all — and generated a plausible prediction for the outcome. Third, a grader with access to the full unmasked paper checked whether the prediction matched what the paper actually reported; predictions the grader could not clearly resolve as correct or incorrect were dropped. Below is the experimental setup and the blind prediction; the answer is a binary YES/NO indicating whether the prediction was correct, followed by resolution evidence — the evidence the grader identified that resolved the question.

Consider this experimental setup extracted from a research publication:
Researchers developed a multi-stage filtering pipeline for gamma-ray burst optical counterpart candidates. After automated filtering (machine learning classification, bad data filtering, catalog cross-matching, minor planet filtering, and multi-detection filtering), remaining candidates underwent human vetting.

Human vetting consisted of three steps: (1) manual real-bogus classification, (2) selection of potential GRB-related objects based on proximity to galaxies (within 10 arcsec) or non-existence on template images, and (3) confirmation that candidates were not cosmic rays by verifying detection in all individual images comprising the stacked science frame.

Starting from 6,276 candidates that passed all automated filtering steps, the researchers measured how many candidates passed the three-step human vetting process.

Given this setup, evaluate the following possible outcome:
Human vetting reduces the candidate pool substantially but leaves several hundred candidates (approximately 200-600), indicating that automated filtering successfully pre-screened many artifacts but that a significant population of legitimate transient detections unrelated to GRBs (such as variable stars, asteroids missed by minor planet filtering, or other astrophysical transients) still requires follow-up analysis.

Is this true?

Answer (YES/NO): NO